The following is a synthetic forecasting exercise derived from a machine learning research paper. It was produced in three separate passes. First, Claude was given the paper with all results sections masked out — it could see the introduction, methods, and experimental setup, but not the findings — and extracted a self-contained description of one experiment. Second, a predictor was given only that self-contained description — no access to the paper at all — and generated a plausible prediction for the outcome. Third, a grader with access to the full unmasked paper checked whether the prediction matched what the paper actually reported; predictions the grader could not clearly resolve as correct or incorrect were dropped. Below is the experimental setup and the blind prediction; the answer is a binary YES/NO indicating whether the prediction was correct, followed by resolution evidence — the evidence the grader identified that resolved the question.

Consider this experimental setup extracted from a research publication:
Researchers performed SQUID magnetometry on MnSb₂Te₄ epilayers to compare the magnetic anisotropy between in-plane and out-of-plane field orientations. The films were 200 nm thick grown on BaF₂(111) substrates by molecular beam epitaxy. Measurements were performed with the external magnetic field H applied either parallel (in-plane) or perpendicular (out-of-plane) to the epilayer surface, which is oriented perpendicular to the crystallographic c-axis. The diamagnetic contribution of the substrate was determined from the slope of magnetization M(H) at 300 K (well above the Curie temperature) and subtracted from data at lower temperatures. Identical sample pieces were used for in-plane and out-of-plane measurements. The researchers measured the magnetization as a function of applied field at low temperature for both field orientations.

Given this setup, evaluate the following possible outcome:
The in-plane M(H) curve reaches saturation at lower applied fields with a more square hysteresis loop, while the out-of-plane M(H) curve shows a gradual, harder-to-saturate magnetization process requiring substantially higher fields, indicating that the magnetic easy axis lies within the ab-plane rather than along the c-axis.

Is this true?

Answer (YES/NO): NO